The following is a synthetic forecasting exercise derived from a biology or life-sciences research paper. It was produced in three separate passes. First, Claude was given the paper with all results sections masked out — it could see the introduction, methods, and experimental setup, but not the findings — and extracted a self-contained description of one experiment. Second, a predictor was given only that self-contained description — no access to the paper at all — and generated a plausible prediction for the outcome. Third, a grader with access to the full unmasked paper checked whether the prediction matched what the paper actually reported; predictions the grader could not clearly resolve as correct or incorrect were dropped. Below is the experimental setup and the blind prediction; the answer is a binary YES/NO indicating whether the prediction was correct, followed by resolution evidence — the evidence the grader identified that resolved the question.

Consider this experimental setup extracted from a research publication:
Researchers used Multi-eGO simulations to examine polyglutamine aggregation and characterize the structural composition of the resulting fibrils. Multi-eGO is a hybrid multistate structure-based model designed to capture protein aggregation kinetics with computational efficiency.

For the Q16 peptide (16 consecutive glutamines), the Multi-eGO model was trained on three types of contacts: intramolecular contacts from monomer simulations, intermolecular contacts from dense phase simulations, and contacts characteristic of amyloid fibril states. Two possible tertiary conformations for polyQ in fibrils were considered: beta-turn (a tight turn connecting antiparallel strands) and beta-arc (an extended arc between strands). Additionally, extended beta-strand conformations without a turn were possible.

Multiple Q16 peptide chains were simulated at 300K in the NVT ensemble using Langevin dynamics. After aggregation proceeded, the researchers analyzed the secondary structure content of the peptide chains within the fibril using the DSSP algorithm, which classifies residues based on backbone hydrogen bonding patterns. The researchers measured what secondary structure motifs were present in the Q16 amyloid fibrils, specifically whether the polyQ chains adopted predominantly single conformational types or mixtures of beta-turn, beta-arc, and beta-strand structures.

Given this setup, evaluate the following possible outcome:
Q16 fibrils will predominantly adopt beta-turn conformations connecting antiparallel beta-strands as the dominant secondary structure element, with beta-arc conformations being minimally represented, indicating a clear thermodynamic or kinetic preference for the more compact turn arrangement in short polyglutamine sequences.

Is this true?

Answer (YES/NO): NO